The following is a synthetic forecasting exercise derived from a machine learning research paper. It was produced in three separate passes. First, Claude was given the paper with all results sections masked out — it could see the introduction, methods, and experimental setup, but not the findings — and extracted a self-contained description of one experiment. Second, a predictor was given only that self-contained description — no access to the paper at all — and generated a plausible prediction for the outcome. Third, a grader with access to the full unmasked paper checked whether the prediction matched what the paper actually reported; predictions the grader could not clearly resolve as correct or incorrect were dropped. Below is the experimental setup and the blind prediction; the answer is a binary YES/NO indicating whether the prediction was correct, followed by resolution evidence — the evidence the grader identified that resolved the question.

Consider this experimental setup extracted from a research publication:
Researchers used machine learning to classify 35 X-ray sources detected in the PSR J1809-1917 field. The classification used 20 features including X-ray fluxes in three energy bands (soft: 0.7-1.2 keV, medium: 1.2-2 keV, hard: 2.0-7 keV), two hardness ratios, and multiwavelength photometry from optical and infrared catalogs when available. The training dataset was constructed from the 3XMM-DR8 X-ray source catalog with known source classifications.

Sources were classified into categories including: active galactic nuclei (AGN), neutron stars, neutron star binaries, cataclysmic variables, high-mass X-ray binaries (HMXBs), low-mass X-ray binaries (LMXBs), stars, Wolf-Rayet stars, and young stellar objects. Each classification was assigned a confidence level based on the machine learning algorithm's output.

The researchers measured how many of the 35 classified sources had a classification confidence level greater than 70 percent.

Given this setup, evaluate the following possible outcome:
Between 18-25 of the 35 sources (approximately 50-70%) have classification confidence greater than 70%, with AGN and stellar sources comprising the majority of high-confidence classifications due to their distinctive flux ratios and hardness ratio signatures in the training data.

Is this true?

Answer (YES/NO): NO